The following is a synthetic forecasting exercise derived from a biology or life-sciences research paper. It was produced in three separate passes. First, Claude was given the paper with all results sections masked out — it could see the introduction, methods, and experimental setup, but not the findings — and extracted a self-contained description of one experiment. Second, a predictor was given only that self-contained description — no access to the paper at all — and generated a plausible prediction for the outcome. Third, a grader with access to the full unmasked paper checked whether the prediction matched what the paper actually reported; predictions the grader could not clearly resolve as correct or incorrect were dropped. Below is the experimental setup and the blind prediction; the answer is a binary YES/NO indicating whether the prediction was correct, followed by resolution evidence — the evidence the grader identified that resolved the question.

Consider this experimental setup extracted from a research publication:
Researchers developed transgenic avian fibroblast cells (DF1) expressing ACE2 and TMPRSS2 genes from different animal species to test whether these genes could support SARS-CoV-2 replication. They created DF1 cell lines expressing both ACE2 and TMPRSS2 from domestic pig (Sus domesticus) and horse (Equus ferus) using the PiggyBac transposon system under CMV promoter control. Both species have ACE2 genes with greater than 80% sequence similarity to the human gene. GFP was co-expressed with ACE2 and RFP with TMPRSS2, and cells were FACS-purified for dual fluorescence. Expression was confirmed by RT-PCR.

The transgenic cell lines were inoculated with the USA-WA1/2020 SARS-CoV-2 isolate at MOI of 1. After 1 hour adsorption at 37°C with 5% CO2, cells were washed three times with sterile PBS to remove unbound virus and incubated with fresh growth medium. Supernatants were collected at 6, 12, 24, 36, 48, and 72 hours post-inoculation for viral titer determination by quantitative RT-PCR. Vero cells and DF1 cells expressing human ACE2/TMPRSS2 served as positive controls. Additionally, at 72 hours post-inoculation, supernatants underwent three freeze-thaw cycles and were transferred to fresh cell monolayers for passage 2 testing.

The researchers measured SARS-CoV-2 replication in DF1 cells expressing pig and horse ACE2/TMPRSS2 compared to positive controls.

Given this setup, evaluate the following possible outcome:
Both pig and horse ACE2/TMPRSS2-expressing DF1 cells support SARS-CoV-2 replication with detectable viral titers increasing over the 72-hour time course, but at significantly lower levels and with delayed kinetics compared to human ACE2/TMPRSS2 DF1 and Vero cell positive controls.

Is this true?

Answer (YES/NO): NO